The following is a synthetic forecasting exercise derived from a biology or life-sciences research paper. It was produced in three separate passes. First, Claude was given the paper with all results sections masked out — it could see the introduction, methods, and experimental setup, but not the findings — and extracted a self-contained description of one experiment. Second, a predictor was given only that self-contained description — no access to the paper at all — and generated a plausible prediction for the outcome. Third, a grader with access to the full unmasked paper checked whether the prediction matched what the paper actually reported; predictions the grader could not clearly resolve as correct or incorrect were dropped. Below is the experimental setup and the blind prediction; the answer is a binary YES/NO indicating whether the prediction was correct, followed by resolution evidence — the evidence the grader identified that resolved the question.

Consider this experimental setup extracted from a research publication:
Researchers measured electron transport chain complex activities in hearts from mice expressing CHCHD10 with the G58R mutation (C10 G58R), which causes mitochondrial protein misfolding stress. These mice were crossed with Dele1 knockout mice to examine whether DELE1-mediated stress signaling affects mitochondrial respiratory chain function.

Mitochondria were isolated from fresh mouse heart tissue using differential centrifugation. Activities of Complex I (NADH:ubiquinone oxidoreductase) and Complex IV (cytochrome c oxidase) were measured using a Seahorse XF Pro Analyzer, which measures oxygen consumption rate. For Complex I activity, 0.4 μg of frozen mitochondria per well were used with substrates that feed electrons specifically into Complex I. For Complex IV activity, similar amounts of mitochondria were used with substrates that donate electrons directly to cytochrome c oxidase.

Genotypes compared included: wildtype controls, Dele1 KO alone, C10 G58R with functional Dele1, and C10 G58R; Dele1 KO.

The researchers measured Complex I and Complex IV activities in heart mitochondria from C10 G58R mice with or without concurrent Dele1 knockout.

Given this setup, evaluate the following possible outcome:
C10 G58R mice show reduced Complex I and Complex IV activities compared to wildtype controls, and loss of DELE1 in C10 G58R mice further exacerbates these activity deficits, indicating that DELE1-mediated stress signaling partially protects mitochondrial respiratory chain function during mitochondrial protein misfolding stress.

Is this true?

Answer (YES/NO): NO